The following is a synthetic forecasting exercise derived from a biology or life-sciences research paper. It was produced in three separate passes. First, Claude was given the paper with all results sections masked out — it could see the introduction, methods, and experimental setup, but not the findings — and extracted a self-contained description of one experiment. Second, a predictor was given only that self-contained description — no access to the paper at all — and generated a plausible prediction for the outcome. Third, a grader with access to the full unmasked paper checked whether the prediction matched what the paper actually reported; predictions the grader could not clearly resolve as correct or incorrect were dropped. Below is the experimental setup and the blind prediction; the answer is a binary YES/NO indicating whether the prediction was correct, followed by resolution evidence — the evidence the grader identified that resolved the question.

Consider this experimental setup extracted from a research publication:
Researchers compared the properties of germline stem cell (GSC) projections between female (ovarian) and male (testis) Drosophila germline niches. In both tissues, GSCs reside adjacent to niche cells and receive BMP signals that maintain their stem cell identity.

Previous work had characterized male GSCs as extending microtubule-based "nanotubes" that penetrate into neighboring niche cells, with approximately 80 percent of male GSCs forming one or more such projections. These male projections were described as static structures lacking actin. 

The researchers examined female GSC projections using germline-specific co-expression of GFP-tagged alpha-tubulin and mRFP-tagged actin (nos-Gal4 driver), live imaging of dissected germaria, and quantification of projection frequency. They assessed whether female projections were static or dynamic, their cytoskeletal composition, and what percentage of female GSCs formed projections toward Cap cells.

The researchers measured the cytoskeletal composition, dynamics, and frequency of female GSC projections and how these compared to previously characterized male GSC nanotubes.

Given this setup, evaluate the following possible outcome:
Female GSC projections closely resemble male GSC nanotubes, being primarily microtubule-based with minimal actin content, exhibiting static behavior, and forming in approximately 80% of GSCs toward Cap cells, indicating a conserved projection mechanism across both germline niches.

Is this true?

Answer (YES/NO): NO